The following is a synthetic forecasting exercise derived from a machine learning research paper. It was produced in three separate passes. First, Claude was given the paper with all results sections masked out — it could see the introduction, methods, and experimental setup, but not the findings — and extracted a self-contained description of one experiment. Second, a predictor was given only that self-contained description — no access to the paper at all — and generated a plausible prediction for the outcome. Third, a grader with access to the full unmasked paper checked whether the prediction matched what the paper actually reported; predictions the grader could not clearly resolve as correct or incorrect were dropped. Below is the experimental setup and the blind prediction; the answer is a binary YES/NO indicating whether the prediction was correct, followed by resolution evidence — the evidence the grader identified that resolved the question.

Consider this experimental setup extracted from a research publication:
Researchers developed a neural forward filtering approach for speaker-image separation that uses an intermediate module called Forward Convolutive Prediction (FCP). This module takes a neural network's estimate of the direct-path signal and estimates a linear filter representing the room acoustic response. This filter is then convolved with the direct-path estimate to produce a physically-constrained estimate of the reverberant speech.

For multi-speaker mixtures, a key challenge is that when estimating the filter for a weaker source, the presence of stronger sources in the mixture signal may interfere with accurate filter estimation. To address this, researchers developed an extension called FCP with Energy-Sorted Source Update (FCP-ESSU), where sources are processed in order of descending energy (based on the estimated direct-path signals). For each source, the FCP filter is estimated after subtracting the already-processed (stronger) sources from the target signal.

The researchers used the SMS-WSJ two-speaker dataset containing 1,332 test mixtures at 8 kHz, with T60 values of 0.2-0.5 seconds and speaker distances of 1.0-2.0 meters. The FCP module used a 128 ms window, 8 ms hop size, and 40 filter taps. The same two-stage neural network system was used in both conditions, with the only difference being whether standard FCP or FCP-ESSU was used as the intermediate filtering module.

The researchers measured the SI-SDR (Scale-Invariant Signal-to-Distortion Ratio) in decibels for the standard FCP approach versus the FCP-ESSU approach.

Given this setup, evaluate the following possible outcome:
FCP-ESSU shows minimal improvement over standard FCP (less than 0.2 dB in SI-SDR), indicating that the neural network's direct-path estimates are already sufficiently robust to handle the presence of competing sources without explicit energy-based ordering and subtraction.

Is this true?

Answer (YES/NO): NO